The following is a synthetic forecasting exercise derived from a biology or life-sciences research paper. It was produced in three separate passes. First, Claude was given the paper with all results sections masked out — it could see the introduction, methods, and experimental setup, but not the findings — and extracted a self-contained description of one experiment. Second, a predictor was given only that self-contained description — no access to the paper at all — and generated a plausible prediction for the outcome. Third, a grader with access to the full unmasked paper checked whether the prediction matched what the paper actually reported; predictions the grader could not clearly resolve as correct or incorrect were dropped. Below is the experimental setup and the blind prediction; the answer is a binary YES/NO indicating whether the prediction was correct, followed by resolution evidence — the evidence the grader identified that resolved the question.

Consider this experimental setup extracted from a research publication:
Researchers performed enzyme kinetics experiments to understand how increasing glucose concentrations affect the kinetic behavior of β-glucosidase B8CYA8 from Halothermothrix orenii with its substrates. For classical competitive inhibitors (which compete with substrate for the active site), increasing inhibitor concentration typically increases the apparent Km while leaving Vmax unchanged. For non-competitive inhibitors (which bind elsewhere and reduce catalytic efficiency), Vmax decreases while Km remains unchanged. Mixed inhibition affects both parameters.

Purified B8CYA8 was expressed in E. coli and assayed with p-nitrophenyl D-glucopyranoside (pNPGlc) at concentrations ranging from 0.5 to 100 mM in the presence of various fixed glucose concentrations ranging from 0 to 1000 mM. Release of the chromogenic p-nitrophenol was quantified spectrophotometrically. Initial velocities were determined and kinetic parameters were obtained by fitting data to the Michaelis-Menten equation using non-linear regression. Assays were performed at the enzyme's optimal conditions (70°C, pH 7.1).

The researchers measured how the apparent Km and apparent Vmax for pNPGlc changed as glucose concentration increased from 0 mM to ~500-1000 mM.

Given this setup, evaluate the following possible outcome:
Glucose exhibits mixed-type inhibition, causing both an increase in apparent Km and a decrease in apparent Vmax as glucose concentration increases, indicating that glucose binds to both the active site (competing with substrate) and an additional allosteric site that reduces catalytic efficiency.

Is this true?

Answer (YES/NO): NO